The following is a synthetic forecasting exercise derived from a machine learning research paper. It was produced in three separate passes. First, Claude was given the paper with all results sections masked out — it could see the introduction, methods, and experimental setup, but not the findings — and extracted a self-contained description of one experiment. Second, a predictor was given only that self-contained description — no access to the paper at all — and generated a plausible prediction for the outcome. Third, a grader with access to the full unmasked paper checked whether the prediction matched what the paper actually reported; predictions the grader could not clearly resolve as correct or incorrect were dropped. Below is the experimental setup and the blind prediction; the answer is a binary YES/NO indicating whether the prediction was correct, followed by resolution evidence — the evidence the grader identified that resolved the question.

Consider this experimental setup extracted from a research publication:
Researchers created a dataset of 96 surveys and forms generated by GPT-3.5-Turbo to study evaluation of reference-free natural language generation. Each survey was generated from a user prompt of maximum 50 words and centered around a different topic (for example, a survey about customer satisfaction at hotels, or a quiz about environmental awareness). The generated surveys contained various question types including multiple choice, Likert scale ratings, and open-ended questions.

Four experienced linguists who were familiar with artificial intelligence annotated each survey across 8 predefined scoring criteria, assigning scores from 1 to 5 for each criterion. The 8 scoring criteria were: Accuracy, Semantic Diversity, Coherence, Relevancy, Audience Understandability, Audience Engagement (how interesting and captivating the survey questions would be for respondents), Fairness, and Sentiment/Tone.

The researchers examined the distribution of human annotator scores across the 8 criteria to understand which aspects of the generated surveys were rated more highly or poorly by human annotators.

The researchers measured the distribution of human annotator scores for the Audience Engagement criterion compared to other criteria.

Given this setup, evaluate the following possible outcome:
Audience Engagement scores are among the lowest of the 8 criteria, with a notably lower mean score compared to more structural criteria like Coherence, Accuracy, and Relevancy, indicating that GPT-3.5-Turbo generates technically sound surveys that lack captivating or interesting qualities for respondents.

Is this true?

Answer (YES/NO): YES